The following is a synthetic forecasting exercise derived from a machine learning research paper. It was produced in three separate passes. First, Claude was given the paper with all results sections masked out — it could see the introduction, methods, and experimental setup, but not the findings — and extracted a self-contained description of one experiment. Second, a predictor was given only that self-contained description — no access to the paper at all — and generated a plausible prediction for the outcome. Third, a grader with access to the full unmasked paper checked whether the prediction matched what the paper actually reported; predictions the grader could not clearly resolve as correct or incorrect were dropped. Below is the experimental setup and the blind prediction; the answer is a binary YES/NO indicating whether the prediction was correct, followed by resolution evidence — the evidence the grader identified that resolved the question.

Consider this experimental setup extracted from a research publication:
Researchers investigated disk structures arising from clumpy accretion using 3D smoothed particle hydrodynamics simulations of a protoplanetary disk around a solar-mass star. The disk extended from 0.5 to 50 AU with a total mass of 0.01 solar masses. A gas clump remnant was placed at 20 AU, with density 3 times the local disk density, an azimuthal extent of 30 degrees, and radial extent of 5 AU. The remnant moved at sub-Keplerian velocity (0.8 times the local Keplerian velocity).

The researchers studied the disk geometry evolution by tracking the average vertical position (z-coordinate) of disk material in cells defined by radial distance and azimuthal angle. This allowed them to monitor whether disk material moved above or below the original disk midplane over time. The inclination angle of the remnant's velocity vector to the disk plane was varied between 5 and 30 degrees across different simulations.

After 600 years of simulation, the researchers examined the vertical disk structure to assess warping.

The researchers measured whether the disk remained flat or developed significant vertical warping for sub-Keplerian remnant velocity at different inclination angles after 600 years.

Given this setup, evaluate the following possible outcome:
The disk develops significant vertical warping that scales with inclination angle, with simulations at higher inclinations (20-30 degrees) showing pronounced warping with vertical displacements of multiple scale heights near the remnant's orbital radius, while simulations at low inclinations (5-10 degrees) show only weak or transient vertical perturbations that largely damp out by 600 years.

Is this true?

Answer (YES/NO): NO